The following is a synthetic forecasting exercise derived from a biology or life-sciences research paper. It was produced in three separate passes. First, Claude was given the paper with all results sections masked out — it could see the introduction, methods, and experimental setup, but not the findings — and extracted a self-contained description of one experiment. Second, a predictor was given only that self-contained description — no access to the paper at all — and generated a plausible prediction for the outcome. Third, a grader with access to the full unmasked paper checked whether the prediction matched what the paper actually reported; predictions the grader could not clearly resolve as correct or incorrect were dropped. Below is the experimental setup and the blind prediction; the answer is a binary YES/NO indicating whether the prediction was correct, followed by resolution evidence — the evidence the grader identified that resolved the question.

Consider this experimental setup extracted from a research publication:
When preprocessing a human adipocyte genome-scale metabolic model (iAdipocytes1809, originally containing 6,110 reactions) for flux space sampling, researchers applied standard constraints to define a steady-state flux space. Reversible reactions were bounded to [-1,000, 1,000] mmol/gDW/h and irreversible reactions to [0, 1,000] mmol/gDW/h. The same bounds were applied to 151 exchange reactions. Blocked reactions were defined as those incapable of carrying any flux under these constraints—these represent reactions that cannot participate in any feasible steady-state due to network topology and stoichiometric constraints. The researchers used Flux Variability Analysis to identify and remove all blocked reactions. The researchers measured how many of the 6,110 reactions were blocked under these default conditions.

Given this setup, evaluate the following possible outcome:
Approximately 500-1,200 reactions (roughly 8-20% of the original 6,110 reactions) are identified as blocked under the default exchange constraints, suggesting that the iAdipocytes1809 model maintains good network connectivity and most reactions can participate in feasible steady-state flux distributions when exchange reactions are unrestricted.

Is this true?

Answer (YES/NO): NO